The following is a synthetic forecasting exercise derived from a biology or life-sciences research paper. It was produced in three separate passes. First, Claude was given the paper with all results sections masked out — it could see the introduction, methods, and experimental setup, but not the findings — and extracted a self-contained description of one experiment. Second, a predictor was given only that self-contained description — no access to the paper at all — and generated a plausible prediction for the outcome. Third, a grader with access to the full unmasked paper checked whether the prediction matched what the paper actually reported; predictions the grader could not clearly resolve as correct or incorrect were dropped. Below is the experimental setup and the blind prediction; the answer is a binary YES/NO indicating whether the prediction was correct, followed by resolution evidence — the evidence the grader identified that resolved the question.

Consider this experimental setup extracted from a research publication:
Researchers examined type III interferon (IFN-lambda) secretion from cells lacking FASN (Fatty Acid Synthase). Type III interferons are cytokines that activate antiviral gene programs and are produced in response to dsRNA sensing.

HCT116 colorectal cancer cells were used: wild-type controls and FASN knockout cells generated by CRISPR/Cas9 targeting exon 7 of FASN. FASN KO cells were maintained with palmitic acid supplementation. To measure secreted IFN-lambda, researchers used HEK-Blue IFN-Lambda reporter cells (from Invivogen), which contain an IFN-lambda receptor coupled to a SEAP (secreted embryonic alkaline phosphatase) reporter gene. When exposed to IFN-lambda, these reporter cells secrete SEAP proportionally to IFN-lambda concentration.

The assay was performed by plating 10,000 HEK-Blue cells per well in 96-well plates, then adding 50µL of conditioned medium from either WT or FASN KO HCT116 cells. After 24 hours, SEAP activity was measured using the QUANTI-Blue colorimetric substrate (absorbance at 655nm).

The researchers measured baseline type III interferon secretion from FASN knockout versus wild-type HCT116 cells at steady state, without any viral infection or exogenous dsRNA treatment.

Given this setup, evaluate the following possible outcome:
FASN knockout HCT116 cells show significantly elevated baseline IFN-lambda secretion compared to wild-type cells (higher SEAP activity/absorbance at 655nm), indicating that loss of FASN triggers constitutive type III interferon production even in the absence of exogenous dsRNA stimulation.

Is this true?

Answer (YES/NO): YES